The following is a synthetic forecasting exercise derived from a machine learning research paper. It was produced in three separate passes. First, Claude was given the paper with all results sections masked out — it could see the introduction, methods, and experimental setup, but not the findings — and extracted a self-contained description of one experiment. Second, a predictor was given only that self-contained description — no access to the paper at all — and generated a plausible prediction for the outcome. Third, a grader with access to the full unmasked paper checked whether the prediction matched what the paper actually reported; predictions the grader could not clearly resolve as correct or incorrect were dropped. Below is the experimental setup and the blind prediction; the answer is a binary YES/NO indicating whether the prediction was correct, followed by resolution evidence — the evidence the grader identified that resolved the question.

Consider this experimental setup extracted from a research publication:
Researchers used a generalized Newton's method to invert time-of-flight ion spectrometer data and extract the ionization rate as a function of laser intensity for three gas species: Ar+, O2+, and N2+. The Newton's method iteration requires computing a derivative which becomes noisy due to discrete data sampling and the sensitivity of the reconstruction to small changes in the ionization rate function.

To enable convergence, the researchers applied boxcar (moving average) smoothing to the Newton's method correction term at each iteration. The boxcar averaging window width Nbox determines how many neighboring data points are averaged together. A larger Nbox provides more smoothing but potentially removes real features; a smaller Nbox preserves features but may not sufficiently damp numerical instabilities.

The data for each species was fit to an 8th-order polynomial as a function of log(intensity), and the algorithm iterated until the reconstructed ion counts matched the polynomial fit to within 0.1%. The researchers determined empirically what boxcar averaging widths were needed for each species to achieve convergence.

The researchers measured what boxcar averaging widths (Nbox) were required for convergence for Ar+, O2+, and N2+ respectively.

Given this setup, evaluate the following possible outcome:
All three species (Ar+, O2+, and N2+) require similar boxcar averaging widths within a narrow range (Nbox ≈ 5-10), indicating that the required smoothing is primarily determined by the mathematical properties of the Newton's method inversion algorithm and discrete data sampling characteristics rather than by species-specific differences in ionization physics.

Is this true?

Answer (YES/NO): NO